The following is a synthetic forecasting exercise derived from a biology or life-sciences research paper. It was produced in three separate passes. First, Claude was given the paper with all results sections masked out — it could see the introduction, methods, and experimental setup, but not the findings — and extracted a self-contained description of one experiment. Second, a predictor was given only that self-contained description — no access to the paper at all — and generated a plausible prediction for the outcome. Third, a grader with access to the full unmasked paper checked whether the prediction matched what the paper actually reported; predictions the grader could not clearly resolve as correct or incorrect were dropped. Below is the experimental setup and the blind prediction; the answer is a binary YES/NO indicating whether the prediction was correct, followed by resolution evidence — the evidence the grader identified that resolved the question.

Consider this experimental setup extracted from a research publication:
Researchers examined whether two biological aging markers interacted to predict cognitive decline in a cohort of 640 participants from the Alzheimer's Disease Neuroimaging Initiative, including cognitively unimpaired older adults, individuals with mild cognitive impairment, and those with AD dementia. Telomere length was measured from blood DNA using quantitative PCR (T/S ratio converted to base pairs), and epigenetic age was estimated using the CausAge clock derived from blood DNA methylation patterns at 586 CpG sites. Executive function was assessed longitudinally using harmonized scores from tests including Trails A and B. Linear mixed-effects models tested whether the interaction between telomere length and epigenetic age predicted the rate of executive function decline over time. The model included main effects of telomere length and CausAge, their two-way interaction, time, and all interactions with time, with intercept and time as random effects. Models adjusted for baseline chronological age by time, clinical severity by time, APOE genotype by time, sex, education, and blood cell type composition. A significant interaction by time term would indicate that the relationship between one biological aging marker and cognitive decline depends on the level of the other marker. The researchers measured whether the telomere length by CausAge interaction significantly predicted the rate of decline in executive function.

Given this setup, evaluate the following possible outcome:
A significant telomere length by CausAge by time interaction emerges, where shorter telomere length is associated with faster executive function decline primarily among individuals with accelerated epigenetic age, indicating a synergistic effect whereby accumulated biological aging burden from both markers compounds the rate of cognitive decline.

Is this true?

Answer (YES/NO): NO